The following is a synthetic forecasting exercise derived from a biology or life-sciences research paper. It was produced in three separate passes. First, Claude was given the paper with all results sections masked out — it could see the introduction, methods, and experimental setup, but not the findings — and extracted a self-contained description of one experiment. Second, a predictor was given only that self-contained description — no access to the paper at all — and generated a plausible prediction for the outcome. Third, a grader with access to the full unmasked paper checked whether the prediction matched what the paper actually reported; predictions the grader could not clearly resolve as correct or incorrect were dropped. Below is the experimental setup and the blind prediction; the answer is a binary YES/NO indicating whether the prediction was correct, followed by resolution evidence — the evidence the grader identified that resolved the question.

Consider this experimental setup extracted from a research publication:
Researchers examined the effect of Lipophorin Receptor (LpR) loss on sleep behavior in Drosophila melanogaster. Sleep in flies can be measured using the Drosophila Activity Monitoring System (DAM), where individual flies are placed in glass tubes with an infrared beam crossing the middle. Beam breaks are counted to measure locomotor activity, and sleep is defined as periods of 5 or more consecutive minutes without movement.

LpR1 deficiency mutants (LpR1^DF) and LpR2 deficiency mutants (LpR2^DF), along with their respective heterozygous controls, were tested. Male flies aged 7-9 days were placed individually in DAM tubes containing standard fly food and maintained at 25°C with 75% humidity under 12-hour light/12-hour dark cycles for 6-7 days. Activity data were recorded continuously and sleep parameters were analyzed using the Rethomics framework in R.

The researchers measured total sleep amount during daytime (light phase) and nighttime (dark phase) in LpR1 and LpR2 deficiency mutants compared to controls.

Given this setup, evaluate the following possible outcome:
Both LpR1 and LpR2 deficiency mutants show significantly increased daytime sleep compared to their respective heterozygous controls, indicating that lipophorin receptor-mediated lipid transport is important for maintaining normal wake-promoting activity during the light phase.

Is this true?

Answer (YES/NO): YES